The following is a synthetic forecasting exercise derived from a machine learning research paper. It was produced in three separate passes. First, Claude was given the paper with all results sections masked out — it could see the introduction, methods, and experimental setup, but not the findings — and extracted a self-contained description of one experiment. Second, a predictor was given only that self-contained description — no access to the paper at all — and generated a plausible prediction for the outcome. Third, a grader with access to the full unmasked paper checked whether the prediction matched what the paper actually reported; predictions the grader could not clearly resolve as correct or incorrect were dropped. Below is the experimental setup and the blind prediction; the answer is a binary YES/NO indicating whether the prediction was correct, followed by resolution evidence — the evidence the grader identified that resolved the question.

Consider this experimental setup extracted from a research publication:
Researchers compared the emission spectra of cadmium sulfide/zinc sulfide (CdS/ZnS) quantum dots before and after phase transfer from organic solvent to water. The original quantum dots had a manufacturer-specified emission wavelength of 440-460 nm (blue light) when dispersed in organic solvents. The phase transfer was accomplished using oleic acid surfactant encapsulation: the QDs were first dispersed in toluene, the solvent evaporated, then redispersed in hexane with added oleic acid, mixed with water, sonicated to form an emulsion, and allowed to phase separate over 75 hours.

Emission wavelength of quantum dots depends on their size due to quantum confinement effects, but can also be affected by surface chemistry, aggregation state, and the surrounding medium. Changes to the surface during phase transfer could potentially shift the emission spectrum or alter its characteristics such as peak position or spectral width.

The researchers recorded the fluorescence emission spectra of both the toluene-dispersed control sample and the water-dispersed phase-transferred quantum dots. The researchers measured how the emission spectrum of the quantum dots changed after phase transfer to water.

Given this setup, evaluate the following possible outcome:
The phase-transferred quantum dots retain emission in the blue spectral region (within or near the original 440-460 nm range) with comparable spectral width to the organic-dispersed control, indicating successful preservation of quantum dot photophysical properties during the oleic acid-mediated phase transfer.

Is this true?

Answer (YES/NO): YES